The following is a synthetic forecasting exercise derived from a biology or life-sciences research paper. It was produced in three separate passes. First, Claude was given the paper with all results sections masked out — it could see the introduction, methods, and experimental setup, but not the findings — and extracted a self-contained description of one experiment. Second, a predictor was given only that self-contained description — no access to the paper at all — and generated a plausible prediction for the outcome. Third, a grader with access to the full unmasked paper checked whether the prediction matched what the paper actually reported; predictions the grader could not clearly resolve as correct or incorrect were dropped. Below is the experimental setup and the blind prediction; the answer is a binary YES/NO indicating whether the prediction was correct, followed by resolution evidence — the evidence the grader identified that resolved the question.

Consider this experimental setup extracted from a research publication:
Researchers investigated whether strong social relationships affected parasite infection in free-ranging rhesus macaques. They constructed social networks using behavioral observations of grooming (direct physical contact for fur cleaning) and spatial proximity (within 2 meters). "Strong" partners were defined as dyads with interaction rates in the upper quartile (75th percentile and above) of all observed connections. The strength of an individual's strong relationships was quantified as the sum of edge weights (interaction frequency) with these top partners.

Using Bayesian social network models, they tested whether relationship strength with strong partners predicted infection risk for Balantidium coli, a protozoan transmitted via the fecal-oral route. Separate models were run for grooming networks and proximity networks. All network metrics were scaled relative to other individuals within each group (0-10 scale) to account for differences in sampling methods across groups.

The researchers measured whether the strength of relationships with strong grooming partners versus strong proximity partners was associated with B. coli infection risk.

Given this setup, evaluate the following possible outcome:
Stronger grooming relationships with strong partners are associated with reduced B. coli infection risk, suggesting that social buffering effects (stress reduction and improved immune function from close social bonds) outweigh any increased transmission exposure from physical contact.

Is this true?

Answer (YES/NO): NO